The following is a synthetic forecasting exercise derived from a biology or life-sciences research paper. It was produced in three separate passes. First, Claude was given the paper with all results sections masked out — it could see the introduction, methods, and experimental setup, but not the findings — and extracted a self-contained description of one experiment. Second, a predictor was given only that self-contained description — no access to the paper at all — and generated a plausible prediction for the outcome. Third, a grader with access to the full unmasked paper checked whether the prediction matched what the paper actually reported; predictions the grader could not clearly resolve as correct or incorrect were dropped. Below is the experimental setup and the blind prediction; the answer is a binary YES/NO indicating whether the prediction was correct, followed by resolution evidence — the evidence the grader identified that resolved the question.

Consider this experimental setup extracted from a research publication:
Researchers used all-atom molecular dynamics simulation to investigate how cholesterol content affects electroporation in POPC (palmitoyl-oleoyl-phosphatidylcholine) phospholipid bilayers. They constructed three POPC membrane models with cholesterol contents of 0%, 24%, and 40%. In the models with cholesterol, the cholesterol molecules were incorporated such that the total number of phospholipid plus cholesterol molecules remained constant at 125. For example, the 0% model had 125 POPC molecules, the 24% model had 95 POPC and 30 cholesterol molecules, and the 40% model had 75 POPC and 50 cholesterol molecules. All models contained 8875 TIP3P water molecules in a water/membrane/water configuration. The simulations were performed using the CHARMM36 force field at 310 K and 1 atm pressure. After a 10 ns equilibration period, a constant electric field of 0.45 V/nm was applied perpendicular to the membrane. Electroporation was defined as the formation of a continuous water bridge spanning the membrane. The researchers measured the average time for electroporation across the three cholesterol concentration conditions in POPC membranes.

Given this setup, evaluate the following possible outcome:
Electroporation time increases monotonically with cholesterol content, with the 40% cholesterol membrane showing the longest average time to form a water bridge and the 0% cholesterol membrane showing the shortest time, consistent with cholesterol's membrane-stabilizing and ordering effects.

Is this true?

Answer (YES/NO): YES